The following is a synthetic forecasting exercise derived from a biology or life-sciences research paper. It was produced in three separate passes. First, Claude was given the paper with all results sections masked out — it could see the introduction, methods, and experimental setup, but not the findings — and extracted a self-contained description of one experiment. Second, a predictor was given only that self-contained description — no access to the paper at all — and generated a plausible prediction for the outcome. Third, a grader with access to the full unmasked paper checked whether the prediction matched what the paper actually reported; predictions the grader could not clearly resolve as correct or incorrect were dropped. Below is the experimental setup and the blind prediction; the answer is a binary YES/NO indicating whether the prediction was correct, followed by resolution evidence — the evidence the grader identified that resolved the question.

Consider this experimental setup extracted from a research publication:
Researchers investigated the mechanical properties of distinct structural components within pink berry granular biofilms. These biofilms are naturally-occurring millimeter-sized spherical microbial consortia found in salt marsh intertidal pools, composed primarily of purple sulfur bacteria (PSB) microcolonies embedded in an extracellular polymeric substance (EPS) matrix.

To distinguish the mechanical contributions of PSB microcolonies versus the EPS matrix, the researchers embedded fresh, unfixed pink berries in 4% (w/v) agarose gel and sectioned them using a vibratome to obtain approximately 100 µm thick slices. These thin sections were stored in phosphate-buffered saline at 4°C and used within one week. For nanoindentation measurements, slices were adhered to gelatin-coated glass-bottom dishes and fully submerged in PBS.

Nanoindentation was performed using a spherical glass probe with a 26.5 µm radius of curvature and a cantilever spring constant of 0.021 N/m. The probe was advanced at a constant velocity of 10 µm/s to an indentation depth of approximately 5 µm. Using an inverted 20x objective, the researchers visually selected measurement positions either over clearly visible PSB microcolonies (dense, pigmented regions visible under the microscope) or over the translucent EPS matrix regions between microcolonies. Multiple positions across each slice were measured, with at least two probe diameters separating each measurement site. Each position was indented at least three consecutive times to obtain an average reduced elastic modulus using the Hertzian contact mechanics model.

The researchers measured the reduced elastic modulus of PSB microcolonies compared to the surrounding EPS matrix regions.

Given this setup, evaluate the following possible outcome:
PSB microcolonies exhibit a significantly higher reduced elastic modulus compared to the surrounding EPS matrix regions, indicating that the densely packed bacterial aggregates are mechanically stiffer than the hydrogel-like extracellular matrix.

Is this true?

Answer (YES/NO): YES